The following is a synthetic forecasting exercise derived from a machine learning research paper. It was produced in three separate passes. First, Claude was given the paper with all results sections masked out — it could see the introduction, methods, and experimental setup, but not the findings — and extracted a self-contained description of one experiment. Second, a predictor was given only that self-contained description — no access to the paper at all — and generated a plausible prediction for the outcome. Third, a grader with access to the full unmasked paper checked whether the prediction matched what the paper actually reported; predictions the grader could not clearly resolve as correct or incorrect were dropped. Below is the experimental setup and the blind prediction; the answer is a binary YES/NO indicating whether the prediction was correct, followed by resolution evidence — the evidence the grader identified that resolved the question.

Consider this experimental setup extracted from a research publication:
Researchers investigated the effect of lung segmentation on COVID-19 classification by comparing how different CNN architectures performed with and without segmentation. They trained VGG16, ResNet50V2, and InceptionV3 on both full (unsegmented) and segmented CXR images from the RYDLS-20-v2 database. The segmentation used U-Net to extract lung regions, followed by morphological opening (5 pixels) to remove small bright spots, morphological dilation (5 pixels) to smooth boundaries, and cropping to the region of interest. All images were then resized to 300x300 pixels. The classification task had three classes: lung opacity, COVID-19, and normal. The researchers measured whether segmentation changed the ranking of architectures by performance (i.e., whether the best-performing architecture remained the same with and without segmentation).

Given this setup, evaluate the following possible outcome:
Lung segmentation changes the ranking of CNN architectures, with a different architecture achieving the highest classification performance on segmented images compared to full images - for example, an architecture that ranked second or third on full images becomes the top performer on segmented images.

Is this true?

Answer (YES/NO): YES